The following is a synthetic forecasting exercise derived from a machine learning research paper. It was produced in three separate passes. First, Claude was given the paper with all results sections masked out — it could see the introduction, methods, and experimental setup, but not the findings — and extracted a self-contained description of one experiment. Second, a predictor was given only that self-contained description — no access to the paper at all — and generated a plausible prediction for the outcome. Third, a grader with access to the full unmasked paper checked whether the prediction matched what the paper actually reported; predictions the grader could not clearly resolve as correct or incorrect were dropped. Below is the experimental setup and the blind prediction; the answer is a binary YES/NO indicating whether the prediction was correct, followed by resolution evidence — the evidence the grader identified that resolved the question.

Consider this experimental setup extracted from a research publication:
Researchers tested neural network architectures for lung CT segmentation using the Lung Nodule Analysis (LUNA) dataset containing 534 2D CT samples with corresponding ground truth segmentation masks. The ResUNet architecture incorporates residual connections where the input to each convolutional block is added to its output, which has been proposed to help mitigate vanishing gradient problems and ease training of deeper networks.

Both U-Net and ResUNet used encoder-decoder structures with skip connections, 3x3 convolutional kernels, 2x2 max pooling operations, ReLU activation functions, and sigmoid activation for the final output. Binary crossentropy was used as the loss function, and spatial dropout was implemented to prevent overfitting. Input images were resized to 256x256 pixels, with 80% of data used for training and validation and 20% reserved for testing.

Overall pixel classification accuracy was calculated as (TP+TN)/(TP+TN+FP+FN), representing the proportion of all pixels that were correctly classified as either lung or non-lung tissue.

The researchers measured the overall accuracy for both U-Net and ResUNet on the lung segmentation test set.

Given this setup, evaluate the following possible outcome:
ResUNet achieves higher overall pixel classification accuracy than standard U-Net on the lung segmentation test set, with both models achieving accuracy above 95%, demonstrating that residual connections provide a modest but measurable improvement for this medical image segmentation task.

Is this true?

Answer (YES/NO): NO